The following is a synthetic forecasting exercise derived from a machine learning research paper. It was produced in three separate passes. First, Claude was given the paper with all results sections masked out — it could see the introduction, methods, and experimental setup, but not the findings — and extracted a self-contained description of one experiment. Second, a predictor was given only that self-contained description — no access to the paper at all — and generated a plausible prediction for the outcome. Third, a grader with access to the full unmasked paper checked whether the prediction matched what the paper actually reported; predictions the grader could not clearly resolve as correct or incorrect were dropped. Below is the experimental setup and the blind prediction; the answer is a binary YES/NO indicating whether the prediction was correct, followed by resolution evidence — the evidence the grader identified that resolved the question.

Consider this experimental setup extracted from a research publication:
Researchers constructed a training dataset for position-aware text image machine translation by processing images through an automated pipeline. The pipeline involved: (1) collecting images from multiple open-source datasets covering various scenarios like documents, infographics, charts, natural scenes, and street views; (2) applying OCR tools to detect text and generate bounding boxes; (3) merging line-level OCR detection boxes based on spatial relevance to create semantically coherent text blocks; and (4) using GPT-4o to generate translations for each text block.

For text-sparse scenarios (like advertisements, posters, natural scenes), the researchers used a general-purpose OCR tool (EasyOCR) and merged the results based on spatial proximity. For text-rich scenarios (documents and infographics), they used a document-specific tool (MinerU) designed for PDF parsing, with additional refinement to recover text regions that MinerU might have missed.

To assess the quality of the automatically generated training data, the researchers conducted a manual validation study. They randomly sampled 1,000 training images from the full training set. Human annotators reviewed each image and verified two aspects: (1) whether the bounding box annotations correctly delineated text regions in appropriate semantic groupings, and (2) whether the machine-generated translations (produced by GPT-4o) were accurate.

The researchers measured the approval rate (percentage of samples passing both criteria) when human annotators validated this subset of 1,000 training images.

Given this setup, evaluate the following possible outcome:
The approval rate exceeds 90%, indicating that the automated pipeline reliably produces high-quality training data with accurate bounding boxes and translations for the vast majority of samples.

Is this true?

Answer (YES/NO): YES